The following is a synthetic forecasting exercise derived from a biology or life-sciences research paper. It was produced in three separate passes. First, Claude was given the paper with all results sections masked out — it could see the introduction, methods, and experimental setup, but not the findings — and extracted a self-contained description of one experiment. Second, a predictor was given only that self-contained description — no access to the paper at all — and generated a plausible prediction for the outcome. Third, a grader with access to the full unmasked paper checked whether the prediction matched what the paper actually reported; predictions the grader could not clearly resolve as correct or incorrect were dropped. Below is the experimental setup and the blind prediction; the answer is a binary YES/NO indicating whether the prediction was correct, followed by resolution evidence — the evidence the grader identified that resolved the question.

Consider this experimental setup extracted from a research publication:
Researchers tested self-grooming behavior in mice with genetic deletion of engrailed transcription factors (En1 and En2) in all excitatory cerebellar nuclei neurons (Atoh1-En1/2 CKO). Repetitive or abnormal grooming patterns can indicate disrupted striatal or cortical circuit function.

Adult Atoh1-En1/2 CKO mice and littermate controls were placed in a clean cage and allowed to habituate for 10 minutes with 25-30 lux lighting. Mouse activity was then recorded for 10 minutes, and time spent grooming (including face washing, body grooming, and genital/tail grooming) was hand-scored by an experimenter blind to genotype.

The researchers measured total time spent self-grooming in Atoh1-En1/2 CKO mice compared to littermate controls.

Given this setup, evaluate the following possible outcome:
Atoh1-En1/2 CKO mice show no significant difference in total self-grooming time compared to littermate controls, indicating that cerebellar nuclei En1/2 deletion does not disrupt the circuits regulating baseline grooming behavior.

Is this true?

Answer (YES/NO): YES